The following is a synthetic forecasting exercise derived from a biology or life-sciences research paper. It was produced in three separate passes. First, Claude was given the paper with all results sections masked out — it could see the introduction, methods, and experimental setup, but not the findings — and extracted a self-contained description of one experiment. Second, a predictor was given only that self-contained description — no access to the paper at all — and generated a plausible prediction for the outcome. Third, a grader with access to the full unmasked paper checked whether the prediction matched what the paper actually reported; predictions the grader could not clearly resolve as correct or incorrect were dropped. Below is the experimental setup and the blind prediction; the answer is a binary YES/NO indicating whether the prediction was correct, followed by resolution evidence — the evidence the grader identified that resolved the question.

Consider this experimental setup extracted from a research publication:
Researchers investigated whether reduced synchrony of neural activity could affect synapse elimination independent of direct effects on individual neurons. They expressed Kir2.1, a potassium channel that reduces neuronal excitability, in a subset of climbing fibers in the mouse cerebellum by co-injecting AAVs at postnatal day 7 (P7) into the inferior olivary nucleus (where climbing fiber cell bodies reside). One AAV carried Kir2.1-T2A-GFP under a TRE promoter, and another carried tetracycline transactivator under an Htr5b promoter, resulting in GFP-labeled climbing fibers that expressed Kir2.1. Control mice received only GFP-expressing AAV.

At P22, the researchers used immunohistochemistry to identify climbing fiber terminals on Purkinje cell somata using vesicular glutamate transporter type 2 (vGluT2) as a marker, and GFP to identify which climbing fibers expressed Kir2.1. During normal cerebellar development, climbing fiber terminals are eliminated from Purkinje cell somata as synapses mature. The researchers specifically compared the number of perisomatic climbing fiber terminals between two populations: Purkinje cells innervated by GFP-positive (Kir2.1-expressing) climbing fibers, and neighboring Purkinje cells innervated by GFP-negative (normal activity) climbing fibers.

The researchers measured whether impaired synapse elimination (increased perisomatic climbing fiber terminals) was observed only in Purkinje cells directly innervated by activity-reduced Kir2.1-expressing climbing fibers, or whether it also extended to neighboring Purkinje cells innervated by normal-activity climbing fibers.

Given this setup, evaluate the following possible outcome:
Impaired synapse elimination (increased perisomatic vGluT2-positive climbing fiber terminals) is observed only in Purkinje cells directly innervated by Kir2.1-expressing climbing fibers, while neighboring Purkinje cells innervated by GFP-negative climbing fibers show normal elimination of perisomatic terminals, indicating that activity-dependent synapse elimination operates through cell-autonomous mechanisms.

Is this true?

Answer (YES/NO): NO